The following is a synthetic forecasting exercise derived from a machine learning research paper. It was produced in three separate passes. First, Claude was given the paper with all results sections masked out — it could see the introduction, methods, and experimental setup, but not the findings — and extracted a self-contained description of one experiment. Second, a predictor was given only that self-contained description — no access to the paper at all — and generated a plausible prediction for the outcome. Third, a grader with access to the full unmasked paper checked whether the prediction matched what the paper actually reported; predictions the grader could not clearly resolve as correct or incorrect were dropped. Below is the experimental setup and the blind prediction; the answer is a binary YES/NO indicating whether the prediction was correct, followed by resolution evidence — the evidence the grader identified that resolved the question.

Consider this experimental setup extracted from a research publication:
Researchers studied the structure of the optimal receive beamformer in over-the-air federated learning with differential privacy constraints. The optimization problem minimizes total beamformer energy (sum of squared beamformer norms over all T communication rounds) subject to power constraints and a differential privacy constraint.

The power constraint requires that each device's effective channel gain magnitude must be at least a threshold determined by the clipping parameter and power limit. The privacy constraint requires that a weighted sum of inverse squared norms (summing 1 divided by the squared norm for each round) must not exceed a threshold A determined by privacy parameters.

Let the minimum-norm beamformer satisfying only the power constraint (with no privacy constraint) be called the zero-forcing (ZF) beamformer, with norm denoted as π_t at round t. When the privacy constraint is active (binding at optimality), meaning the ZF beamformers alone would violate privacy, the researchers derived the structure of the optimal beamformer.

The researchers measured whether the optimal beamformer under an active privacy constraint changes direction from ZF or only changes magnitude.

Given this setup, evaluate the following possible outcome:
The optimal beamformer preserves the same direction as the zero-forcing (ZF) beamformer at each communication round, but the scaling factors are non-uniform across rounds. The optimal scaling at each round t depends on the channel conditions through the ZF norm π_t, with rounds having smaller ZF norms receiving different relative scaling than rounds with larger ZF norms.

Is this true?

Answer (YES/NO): YES